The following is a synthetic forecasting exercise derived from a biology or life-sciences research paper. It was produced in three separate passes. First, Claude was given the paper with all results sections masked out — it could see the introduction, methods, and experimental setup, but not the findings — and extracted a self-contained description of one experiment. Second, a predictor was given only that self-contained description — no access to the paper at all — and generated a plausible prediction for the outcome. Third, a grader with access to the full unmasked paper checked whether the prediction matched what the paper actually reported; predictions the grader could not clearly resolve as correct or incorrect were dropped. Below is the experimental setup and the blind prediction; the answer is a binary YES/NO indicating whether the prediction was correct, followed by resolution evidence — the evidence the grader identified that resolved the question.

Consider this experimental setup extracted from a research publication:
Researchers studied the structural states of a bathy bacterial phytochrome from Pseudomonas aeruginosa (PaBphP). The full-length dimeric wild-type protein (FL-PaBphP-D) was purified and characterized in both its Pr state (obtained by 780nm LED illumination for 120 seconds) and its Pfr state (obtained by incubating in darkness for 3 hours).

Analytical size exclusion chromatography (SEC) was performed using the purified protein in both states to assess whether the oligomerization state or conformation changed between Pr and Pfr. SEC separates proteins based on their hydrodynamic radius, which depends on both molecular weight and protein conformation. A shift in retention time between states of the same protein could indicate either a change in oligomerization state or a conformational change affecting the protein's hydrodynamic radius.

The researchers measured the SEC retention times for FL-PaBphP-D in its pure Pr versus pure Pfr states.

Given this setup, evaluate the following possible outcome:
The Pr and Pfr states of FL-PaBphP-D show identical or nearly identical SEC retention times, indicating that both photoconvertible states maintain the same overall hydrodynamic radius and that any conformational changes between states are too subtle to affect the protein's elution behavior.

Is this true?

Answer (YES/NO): NO